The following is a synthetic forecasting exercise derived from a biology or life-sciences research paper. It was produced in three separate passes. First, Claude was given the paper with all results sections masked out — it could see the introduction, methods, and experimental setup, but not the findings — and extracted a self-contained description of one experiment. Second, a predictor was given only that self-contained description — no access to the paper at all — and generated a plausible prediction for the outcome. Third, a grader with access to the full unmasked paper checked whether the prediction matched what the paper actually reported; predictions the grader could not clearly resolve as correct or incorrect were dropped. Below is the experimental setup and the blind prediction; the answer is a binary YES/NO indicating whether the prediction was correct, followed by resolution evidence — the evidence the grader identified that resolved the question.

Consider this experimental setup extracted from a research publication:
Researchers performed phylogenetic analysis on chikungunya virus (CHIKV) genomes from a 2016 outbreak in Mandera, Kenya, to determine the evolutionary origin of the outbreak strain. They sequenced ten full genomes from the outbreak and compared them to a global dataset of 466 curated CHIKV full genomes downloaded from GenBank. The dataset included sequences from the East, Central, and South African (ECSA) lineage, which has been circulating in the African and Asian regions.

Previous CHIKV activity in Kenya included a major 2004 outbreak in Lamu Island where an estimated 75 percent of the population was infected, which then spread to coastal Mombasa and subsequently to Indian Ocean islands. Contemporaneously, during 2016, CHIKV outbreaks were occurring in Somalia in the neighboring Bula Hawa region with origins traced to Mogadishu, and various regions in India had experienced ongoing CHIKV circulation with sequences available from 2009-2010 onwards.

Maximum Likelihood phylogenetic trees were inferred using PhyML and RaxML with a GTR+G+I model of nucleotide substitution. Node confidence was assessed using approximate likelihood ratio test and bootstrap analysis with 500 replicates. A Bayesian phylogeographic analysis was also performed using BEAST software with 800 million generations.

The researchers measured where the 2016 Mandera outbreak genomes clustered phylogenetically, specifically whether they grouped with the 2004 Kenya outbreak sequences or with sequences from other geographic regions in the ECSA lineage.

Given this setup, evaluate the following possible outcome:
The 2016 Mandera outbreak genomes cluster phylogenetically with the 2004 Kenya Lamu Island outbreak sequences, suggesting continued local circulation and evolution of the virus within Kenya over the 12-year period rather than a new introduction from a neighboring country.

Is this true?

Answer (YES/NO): NO